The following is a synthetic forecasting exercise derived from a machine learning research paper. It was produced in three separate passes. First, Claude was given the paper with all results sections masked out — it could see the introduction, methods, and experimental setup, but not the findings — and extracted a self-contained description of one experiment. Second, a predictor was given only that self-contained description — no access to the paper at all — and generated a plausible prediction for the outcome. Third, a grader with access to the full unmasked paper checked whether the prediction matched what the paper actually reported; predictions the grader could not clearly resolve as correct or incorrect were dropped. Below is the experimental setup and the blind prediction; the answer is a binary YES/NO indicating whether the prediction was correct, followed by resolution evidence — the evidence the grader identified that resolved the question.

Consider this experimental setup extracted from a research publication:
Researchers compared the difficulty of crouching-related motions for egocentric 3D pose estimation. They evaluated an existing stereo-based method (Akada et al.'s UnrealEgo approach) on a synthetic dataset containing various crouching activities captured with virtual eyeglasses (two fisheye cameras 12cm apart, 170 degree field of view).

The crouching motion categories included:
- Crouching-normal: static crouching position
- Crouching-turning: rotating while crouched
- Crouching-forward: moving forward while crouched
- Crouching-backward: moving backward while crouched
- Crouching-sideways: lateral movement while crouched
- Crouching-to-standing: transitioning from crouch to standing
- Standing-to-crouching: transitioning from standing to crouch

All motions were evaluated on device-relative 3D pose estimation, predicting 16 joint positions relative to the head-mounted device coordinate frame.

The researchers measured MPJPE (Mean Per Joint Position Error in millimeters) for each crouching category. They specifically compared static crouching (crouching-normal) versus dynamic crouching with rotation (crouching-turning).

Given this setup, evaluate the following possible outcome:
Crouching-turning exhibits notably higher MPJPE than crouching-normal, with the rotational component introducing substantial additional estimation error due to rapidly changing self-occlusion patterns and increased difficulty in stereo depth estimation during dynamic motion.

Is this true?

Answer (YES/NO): NO